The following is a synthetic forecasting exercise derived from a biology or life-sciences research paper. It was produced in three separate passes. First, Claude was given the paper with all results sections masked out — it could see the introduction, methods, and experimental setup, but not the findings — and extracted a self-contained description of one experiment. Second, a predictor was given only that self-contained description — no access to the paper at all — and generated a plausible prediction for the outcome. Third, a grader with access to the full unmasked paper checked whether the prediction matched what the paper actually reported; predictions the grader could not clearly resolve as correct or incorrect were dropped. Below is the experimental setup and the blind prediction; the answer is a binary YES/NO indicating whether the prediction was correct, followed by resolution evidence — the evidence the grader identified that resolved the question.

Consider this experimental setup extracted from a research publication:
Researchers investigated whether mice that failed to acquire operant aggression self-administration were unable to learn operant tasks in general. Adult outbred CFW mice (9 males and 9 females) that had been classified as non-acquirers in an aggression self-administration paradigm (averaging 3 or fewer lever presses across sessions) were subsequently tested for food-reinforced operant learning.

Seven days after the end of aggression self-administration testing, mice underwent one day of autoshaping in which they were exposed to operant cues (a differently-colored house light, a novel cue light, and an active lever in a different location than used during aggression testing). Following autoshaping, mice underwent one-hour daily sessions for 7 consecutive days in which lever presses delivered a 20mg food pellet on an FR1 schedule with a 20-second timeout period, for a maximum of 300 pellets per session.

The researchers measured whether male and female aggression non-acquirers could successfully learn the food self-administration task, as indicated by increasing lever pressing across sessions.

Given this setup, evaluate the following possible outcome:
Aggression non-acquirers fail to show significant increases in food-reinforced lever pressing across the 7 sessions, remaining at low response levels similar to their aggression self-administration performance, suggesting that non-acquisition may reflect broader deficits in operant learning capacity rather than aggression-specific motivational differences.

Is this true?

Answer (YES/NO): NO